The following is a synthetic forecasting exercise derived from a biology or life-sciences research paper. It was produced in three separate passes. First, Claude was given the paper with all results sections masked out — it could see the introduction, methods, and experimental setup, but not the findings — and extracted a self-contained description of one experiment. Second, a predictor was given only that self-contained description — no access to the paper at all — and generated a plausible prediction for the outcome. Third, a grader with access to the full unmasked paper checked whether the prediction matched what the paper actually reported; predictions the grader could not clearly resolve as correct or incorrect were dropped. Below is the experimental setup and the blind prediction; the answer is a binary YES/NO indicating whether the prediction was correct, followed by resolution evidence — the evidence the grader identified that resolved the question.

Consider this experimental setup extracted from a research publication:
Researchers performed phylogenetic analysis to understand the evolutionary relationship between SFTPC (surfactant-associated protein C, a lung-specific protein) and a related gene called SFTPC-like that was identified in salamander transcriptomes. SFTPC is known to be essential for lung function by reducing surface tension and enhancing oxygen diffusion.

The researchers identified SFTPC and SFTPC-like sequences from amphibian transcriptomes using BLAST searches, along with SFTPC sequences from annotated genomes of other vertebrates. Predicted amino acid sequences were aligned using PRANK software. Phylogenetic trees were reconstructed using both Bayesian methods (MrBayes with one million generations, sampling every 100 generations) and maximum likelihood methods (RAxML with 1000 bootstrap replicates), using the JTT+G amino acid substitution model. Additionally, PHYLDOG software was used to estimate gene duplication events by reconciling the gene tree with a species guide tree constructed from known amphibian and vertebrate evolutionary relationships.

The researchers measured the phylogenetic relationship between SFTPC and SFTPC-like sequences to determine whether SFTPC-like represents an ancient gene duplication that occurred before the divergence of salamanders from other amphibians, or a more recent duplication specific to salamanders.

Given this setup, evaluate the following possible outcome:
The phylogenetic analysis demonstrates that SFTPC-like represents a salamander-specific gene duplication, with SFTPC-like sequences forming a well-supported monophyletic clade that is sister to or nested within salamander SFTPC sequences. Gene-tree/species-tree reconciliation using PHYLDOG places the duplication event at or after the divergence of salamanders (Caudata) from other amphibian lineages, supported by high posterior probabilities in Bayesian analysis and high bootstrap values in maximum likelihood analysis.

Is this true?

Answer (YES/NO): YES